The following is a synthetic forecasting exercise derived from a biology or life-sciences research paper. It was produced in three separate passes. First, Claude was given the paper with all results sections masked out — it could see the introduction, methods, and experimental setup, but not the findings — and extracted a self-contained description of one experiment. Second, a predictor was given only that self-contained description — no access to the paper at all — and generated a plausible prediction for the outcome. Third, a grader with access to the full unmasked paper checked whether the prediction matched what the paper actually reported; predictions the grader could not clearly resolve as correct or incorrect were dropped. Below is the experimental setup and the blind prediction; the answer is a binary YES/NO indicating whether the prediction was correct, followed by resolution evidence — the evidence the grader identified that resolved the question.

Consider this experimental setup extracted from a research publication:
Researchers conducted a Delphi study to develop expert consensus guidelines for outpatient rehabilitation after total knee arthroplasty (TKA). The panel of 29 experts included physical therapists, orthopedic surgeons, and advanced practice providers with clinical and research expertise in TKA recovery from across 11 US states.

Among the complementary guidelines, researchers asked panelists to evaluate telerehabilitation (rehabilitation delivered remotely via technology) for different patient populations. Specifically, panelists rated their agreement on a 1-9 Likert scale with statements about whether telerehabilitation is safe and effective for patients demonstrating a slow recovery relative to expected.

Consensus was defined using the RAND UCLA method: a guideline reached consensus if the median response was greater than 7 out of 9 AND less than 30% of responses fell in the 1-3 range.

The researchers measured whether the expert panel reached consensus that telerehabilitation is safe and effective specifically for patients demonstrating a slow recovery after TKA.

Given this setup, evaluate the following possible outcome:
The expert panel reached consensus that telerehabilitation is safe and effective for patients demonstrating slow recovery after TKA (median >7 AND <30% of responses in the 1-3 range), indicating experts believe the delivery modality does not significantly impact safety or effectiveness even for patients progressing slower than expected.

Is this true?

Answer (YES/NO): NO